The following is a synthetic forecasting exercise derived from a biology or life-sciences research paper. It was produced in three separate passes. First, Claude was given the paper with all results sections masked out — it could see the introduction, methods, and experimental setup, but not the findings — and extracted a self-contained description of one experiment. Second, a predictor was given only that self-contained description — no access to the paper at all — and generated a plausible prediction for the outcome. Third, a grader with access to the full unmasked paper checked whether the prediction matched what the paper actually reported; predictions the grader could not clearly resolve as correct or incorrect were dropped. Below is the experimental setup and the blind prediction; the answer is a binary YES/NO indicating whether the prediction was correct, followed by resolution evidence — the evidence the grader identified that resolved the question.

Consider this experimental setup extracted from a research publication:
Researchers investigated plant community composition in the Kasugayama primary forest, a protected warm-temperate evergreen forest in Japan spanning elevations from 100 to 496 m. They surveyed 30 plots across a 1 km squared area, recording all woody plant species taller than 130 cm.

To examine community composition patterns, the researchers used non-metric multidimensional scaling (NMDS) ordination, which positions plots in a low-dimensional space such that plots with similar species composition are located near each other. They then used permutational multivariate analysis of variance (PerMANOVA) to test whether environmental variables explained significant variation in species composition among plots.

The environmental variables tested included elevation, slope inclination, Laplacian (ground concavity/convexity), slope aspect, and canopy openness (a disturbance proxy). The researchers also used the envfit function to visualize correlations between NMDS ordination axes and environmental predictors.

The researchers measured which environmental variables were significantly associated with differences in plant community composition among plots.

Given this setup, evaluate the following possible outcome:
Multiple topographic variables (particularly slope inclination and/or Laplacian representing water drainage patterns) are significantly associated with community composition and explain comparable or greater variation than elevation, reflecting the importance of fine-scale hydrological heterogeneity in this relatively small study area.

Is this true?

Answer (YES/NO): NO